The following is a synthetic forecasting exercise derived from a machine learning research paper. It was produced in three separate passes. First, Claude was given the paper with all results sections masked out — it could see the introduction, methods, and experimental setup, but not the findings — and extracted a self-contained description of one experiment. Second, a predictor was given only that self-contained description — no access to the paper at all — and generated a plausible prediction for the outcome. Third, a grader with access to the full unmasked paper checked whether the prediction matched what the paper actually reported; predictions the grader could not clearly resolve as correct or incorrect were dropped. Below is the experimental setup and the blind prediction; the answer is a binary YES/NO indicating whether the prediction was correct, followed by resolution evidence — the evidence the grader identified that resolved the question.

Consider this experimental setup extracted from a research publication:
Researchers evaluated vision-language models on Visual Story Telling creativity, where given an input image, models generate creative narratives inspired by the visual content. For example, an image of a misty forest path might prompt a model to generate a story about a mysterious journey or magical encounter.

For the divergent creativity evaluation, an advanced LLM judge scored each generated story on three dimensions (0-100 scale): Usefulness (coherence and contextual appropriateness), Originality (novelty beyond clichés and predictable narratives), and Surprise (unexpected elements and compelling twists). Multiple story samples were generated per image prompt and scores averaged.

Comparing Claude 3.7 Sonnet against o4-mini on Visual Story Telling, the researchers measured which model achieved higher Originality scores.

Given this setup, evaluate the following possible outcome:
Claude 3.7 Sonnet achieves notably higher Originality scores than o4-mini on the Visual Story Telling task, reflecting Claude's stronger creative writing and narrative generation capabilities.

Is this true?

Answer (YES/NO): YES